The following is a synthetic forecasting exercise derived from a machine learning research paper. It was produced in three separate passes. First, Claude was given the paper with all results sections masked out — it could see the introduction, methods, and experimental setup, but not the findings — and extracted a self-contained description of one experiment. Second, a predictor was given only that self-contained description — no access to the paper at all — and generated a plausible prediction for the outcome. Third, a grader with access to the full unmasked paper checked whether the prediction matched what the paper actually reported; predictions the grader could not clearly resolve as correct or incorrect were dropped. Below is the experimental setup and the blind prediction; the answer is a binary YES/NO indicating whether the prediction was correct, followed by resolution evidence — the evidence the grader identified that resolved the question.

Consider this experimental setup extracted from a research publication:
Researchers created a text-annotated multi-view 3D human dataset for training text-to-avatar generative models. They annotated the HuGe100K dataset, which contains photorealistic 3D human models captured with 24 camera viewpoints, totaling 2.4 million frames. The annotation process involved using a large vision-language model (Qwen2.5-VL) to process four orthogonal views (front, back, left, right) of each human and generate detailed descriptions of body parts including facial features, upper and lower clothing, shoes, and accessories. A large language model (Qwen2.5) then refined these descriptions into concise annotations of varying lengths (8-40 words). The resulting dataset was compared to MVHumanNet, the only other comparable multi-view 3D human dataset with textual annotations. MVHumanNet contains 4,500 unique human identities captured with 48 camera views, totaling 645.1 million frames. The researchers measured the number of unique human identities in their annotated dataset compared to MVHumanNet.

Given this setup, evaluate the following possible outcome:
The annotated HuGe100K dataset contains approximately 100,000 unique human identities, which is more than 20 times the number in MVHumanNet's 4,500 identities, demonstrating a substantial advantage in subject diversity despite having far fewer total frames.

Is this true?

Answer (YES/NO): YES